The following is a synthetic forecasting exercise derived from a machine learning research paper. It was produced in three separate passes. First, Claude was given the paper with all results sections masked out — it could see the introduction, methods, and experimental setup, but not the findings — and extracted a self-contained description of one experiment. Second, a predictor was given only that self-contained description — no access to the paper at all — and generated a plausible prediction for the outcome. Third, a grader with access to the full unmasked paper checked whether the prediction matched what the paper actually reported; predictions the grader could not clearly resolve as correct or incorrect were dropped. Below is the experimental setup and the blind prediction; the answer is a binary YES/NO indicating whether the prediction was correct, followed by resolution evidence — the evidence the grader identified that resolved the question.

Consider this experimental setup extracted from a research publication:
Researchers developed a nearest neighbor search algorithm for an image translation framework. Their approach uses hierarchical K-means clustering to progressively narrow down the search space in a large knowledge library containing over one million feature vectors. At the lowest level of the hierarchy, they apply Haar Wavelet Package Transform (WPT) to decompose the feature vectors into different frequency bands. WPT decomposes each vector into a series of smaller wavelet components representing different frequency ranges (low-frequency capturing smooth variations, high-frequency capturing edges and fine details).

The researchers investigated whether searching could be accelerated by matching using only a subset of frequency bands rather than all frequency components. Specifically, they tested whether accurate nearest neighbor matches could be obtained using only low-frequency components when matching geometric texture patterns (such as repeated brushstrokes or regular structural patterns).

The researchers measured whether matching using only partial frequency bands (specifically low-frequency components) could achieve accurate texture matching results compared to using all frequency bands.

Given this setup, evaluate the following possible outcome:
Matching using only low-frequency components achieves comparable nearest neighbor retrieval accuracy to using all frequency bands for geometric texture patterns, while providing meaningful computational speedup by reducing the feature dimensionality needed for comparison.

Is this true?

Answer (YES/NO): YES